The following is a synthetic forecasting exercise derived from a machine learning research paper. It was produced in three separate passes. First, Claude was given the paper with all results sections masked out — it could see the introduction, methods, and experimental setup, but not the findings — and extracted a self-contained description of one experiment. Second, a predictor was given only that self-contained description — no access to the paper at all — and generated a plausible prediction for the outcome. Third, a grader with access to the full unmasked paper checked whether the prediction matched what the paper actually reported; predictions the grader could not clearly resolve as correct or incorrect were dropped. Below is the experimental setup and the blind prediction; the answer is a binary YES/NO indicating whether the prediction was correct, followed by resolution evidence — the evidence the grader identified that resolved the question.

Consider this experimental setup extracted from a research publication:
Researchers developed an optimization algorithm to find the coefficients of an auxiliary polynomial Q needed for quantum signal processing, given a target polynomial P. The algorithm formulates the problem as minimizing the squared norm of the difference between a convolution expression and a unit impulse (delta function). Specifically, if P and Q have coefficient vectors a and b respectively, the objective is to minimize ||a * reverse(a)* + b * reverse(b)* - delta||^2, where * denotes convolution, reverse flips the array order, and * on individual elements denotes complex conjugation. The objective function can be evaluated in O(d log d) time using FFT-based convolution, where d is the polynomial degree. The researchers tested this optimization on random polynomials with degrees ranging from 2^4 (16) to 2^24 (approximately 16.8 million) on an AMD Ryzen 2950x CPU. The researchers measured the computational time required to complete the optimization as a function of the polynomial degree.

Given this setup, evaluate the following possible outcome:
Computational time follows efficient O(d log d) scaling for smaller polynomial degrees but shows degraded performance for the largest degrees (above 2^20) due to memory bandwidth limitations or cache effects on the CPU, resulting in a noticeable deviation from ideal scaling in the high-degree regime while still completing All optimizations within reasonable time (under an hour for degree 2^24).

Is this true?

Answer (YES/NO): NO